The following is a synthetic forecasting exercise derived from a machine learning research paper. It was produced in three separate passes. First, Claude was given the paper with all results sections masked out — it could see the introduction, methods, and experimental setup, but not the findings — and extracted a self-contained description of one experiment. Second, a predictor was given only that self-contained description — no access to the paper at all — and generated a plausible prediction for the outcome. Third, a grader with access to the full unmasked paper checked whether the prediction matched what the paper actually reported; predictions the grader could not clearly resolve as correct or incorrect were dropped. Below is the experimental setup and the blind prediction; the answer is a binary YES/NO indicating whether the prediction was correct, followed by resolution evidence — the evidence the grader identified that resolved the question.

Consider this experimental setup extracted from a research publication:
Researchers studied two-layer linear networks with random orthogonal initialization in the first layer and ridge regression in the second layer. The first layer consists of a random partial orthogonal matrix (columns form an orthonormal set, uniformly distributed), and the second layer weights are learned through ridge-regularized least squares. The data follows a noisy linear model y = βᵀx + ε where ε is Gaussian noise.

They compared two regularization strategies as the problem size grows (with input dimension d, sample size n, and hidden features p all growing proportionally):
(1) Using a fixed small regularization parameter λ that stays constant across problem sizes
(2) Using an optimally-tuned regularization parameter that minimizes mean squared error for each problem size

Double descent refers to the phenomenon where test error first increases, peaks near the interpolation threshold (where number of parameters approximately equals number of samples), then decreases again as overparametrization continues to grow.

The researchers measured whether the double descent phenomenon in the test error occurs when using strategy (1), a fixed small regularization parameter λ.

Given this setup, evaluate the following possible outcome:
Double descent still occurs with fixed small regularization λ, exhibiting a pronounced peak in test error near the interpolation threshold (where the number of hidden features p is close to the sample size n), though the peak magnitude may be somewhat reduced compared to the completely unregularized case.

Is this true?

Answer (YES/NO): YES